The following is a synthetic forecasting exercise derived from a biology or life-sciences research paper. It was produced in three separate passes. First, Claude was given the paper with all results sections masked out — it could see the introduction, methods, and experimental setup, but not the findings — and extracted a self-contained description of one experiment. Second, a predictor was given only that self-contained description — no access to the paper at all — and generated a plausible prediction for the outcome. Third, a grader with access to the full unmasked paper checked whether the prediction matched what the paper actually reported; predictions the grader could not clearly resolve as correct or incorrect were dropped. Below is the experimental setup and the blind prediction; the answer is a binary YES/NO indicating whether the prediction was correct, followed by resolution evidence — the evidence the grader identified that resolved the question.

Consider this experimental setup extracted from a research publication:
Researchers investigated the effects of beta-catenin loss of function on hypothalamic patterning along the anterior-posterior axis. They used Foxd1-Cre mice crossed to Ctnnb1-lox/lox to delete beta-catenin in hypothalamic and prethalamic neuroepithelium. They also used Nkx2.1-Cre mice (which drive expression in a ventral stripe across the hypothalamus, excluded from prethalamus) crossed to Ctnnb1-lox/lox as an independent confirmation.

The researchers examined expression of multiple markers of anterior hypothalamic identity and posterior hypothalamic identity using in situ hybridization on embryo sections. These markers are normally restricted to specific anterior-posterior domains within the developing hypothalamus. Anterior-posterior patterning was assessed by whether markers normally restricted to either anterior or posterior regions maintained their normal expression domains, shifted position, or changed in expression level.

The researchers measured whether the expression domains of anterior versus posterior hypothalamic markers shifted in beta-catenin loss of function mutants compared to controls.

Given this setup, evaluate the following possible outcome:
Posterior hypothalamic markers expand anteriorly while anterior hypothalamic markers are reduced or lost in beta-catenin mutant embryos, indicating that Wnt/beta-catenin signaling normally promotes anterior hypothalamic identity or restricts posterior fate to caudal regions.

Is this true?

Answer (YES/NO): NO